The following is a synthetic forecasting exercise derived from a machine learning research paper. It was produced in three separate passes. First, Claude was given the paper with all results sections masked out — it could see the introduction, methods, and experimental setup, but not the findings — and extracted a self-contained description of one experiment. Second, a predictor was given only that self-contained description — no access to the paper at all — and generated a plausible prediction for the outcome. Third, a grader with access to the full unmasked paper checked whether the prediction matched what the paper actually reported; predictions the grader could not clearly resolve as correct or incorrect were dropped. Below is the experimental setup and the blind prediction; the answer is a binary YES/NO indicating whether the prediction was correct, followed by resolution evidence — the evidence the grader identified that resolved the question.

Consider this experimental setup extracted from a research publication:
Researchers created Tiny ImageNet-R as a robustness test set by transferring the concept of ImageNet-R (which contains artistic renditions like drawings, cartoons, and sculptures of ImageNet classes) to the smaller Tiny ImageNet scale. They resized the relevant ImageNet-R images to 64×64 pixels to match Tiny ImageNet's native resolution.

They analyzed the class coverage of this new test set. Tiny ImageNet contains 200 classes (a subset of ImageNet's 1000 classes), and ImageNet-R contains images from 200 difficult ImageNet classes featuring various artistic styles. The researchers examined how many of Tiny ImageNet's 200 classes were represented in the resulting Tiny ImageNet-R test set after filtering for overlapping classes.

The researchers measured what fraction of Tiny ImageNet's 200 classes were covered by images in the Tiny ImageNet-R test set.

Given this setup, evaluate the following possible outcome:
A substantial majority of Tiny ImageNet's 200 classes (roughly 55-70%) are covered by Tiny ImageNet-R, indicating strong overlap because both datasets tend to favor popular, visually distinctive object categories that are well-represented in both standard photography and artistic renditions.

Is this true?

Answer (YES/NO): NO